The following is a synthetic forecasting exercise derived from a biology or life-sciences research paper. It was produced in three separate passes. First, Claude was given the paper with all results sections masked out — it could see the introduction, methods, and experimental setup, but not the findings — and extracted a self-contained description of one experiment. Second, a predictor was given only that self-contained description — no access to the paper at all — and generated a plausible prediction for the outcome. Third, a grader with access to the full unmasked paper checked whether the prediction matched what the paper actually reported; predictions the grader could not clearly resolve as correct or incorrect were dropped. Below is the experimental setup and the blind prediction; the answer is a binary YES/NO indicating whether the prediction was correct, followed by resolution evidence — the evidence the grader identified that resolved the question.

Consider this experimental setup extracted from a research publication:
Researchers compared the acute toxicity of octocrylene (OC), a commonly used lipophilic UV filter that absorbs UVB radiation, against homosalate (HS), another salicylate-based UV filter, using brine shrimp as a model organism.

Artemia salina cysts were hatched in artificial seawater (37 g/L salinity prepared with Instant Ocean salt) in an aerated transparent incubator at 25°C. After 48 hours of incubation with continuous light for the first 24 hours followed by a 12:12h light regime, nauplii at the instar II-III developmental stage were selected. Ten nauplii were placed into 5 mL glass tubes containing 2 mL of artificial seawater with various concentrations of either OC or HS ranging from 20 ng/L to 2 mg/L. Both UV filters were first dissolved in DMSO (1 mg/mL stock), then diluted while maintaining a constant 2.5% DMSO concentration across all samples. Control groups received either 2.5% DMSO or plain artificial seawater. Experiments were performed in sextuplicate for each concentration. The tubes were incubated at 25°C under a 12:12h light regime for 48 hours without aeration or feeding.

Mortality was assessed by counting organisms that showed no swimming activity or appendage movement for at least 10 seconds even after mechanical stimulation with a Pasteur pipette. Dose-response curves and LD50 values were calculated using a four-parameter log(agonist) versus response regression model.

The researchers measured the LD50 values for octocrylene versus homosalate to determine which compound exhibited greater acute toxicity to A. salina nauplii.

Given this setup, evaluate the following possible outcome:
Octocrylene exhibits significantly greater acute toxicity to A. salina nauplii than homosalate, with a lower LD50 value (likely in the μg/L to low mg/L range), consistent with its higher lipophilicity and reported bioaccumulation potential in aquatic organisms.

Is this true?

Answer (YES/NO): YES